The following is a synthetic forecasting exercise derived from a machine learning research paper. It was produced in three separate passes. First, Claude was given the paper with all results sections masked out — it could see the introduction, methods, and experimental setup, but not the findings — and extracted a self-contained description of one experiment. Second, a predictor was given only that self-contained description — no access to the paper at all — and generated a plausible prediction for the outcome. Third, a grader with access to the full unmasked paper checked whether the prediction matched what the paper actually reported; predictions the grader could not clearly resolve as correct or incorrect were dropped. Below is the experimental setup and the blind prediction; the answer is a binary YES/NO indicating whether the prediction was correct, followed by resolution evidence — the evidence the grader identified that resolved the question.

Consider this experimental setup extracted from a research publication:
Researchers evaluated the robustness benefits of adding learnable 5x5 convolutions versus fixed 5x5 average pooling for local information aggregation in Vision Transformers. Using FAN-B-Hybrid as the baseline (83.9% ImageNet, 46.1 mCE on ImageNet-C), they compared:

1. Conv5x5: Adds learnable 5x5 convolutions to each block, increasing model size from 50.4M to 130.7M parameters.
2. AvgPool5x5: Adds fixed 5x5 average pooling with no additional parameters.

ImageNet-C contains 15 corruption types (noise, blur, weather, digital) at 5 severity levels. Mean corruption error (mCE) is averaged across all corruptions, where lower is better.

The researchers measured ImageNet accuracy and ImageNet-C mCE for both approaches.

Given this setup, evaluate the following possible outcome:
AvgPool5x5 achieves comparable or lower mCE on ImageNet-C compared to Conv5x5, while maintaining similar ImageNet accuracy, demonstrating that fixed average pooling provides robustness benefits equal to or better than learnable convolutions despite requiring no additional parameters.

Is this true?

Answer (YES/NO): NO